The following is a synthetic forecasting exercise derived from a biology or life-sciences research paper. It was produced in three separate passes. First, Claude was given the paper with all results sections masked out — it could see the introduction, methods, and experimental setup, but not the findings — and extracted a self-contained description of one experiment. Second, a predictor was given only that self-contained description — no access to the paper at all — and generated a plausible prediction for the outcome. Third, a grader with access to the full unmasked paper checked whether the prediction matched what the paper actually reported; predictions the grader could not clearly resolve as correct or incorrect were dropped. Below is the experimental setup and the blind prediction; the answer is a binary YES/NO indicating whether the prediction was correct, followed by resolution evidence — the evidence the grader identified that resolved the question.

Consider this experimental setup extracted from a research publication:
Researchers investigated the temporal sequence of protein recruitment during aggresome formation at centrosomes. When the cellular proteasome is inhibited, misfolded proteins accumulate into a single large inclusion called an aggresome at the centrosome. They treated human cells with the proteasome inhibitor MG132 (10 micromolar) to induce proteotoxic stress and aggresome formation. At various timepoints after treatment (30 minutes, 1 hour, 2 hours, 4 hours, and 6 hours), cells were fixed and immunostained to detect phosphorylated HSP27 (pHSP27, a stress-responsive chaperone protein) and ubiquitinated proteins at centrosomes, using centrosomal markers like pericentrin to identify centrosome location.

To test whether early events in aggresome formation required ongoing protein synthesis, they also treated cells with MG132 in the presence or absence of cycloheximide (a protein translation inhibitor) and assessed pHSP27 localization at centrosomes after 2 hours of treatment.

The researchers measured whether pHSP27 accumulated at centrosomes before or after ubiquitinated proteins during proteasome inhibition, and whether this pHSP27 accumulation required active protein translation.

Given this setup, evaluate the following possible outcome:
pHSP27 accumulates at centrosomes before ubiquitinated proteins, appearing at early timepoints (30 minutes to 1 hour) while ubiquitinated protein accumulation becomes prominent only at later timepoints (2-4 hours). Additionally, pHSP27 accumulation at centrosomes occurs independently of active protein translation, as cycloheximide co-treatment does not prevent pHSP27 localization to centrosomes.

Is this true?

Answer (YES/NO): NO